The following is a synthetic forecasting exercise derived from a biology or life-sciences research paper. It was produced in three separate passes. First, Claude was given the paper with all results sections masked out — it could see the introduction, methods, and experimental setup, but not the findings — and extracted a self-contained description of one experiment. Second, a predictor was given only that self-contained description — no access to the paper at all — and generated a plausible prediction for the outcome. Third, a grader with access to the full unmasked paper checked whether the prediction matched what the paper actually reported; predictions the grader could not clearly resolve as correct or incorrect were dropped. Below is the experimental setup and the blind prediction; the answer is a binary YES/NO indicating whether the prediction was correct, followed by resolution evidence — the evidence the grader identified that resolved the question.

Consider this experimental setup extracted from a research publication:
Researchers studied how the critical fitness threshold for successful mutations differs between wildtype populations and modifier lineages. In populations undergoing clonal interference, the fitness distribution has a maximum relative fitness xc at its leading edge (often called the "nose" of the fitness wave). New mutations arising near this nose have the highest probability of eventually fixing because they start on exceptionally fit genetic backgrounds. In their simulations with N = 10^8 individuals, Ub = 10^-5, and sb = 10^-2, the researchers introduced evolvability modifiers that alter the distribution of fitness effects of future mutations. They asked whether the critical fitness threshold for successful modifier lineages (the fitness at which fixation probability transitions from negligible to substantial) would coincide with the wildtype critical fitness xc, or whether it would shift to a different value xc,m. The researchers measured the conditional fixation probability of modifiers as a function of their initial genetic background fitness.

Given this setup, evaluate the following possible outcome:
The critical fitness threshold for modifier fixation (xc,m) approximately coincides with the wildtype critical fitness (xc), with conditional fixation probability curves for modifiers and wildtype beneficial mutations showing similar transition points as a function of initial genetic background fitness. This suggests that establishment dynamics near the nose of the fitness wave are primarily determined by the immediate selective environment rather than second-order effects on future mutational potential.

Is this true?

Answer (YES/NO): NO